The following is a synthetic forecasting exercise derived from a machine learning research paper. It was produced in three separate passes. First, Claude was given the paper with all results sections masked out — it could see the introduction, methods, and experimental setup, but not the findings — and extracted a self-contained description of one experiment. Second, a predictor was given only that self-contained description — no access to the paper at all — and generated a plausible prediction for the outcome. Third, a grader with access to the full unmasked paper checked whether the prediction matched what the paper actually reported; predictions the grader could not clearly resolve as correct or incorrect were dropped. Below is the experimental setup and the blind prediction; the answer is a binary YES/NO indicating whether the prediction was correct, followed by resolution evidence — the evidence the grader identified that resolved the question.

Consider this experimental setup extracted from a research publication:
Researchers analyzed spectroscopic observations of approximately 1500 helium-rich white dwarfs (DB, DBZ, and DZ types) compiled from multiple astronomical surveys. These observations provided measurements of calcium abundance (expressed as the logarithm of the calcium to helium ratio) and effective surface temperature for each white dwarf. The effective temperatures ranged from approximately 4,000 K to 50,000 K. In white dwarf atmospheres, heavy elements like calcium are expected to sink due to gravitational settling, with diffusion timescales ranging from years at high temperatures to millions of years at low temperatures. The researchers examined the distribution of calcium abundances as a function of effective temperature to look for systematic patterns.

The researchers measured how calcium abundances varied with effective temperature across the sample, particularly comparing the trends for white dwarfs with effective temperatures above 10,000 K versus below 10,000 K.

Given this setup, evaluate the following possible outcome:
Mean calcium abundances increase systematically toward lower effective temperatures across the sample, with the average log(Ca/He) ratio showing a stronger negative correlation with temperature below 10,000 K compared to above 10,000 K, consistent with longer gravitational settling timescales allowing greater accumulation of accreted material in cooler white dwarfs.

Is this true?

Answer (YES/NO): NO